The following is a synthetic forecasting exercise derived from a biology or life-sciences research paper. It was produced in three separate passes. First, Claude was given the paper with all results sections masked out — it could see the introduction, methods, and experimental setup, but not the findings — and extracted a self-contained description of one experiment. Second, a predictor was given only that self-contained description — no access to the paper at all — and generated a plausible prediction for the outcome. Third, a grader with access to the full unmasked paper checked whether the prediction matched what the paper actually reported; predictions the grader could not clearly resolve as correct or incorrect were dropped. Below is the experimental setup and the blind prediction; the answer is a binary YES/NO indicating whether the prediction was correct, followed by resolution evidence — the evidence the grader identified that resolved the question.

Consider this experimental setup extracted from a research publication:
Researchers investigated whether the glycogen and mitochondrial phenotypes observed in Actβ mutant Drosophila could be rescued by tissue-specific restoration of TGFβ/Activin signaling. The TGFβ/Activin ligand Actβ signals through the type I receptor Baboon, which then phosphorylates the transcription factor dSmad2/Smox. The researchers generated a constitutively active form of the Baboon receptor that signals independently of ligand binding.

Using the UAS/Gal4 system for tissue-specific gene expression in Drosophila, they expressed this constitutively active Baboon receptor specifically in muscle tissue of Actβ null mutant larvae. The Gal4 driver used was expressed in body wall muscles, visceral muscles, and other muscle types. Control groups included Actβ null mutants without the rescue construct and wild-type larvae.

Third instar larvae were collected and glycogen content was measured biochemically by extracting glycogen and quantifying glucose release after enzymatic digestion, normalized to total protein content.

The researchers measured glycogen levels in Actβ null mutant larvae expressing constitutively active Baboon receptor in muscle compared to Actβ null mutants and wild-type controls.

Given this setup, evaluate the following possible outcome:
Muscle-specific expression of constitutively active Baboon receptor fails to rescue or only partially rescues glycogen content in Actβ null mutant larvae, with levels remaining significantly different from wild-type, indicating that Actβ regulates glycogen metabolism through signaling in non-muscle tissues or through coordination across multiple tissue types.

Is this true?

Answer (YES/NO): NO